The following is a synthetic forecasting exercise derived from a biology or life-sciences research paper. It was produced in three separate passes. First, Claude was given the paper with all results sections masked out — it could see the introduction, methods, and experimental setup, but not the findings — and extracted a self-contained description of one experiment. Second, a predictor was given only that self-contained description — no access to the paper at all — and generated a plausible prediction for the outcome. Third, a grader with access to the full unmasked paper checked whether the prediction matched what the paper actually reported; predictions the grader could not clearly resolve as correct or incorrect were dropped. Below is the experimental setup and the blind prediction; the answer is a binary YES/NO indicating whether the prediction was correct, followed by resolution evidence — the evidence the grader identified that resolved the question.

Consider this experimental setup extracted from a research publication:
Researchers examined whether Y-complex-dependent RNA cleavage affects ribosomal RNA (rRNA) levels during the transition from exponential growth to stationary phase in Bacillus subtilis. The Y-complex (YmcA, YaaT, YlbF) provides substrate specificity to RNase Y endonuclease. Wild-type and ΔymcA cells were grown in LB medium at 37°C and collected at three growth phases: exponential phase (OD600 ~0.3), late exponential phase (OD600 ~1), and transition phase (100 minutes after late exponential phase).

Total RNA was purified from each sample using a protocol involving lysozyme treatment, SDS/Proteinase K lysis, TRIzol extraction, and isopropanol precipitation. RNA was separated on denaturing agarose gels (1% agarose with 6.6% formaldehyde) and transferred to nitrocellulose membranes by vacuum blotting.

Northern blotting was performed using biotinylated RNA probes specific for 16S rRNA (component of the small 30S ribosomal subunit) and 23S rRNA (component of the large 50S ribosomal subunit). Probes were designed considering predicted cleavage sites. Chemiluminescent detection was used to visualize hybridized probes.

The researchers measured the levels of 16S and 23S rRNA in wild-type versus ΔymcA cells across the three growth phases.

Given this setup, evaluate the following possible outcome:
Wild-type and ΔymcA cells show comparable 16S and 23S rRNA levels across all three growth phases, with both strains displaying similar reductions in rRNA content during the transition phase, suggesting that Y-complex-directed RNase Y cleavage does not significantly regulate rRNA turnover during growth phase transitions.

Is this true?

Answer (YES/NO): NO